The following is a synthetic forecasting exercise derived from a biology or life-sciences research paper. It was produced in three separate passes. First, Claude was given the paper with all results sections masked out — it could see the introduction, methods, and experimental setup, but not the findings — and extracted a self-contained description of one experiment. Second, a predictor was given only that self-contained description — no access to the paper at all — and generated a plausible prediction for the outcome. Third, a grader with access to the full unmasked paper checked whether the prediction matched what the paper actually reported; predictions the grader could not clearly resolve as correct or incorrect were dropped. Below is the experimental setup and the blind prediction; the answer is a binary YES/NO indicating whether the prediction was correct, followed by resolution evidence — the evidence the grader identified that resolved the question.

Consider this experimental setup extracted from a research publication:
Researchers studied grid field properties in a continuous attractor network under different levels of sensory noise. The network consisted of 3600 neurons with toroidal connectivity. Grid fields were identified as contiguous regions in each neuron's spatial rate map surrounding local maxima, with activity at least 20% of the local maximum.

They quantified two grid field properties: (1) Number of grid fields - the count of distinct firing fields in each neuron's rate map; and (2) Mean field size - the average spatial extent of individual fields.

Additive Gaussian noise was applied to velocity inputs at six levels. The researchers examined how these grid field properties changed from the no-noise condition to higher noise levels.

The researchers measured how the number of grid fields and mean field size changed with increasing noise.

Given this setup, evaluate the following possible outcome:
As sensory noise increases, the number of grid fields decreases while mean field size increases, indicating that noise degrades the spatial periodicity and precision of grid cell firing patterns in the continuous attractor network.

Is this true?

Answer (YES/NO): NO